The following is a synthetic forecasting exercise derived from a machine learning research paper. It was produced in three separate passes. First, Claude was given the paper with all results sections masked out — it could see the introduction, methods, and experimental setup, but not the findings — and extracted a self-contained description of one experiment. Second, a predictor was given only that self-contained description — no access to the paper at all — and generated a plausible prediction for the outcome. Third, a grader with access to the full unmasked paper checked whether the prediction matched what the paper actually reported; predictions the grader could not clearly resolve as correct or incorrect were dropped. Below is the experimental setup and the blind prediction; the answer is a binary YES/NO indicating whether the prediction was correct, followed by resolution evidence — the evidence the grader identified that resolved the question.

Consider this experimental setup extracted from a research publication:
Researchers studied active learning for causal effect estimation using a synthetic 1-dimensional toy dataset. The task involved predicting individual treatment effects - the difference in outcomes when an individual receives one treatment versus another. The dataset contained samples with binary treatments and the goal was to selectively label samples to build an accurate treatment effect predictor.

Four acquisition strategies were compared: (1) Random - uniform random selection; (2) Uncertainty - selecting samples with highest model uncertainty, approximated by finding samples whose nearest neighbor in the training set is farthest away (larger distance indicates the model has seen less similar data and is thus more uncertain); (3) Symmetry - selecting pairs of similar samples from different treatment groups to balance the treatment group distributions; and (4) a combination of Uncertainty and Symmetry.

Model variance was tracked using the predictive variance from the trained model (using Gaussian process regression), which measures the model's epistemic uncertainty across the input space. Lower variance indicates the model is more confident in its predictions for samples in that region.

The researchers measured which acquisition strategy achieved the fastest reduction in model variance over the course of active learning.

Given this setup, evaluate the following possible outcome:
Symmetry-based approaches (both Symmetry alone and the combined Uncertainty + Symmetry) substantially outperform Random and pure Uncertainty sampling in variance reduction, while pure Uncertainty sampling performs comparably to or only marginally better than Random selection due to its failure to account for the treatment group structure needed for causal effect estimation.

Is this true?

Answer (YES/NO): NO